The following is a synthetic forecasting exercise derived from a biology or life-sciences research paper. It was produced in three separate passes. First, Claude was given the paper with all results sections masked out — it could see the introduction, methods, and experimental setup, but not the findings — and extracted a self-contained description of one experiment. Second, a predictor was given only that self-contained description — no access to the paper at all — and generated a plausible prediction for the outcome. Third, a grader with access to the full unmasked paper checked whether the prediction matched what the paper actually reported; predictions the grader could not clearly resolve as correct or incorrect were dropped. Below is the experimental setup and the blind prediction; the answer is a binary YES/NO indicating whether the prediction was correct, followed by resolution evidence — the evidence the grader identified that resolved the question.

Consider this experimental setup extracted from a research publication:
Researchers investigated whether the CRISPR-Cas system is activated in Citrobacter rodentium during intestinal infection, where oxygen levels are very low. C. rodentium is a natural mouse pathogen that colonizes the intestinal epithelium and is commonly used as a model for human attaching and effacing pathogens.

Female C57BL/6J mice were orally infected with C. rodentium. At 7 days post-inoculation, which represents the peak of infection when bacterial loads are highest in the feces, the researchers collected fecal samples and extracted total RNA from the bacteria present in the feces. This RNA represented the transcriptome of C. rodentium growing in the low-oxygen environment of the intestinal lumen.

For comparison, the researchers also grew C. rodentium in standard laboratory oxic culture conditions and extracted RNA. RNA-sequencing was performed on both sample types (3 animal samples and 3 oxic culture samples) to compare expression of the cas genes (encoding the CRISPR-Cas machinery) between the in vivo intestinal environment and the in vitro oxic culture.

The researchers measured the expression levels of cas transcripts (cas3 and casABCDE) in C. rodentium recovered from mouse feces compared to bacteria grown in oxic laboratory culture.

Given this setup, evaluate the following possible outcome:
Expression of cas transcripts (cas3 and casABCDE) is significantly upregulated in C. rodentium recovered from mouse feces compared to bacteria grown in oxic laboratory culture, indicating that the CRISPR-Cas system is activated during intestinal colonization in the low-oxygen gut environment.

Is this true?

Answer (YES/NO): YES